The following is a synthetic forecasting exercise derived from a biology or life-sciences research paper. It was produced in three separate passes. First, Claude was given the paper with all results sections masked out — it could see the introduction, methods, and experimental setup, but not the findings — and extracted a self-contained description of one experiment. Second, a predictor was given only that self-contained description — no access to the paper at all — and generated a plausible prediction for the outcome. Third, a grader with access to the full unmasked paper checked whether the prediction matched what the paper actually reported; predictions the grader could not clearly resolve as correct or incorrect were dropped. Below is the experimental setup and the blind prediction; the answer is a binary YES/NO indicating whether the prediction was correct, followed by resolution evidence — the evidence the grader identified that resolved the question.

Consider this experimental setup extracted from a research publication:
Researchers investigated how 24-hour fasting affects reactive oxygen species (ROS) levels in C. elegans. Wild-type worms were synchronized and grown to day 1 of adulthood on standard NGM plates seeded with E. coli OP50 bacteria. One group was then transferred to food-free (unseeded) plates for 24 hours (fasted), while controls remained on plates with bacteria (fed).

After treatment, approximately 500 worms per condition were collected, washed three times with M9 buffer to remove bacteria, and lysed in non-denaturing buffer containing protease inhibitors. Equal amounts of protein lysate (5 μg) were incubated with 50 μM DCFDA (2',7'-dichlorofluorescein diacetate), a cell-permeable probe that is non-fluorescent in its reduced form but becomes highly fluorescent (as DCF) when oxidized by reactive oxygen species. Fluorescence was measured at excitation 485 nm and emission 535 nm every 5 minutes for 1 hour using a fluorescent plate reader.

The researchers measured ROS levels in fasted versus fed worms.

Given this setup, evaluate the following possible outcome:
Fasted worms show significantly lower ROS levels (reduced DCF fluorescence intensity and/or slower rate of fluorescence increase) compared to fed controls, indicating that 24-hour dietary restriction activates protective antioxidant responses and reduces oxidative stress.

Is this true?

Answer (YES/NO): YES